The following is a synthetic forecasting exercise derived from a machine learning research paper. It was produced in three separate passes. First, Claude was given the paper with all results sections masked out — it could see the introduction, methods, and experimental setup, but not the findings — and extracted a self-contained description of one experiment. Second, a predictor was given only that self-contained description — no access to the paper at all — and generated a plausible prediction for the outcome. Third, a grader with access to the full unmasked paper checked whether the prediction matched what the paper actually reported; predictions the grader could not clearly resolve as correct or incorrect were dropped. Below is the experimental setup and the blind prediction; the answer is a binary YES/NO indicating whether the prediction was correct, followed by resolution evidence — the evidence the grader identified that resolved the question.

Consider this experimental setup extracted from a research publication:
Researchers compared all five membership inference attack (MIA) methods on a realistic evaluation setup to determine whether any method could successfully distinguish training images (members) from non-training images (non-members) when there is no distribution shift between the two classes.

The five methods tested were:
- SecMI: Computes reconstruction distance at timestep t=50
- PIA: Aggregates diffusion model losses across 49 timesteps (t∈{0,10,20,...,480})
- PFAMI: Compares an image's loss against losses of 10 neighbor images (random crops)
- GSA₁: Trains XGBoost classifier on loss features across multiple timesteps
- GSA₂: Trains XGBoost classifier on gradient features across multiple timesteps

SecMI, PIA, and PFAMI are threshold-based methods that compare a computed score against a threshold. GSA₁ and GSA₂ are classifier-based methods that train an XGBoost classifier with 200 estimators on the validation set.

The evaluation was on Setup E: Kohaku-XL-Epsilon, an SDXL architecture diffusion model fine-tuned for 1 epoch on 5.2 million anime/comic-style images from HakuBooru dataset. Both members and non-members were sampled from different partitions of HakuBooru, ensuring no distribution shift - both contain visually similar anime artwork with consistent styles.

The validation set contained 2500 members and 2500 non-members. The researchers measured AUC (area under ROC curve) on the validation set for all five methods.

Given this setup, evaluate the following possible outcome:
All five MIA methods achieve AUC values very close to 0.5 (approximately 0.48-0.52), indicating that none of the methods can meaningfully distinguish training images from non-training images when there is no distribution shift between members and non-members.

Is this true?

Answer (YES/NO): NO